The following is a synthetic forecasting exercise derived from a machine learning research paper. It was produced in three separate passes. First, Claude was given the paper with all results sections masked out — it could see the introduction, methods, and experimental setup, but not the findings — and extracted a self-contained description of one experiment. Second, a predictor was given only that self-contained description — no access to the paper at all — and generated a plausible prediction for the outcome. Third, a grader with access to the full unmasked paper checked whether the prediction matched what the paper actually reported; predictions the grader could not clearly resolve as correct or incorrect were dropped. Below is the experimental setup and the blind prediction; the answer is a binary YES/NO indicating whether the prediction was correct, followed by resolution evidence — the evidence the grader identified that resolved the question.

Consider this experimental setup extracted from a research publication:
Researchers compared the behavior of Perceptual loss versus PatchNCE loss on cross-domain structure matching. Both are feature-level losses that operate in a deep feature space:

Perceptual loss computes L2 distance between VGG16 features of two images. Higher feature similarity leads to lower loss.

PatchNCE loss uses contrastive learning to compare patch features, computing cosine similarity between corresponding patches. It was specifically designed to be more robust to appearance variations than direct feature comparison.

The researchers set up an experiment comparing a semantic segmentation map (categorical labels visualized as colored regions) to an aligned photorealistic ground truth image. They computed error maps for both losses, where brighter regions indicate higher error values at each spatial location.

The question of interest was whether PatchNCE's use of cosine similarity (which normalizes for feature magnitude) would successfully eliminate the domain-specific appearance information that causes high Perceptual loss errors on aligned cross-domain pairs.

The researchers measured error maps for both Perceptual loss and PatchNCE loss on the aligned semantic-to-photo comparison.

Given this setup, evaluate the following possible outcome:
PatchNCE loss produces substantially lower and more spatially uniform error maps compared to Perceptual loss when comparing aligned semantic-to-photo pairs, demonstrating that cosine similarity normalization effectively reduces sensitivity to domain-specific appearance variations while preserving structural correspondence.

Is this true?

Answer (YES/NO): NO